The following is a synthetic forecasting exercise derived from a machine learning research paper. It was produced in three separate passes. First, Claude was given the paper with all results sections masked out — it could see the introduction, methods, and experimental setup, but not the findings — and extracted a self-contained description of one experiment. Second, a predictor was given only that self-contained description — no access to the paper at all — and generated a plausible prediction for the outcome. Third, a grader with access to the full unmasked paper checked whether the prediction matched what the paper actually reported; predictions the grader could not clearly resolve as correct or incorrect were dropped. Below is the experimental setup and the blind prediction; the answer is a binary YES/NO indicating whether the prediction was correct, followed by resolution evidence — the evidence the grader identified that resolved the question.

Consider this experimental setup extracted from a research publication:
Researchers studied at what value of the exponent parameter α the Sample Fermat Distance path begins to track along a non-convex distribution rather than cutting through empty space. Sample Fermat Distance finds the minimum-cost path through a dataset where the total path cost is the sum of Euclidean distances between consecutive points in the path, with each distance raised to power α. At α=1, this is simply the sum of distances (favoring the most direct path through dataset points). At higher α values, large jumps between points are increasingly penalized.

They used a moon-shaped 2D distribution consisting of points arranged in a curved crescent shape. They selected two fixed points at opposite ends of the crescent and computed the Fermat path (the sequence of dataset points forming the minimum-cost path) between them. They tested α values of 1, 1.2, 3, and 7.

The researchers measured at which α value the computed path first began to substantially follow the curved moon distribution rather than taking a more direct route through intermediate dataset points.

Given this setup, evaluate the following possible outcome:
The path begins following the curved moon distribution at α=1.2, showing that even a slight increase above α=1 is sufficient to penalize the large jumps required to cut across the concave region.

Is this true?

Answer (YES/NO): NO